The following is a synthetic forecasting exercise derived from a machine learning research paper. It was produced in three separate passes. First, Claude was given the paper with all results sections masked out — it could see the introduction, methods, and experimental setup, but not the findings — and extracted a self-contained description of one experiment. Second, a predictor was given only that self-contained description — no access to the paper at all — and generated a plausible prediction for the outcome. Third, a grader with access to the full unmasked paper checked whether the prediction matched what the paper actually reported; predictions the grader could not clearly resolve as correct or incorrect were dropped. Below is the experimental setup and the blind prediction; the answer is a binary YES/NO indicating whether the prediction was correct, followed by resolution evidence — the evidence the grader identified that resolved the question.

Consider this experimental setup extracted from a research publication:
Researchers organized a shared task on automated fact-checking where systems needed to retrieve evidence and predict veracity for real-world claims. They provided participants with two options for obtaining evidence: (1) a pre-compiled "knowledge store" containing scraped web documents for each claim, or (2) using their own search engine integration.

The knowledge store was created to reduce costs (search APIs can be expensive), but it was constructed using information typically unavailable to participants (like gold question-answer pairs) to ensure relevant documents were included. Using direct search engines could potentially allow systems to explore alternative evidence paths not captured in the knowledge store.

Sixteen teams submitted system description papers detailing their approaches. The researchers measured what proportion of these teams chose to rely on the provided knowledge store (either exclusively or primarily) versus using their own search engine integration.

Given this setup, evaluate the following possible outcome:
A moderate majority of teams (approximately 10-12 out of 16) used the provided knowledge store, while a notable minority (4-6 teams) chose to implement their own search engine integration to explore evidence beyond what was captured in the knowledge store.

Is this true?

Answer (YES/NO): NO